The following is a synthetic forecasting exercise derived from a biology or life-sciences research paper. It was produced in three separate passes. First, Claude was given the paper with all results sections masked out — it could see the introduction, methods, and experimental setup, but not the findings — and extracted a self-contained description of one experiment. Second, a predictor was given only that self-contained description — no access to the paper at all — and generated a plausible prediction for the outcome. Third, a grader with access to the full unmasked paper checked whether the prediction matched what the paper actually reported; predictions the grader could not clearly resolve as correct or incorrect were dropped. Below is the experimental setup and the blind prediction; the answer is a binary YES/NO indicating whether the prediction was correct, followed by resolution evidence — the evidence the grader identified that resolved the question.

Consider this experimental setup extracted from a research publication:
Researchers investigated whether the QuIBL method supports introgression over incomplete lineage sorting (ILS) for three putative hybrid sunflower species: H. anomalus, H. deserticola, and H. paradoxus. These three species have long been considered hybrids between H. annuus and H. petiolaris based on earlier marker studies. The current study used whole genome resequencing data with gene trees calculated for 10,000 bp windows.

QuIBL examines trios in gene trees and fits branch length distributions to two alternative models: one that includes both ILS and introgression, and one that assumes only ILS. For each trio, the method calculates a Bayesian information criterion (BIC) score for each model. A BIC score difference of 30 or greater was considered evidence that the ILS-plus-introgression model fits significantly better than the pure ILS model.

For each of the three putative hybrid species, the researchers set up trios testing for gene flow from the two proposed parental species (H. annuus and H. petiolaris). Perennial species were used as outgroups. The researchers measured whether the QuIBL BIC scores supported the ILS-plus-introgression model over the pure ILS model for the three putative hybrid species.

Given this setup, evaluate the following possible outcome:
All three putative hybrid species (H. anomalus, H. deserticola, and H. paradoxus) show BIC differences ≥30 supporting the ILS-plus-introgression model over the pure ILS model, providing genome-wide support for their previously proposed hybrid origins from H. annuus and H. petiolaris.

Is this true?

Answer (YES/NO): NO